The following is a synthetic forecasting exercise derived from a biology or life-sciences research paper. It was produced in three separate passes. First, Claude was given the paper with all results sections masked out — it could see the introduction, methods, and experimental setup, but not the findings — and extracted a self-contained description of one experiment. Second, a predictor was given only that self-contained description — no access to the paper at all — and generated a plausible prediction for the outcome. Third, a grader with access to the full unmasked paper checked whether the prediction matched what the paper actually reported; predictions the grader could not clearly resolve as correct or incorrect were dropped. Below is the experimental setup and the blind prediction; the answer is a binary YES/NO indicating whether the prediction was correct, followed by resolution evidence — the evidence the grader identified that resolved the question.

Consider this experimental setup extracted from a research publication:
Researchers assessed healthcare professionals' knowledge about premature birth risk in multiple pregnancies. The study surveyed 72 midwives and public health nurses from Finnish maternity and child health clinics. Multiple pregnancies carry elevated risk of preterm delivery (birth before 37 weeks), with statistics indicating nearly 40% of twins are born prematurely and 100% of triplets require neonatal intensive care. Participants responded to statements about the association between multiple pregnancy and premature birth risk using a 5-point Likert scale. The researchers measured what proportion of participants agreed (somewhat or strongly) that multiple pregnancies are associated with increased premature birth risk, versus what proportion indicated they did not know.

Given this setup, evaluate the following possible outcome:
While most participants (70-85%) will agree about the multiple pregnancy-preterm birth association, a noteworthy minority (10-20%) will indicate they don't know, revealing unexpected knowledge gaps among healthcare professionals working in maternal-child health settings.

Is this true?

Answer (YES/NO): NO